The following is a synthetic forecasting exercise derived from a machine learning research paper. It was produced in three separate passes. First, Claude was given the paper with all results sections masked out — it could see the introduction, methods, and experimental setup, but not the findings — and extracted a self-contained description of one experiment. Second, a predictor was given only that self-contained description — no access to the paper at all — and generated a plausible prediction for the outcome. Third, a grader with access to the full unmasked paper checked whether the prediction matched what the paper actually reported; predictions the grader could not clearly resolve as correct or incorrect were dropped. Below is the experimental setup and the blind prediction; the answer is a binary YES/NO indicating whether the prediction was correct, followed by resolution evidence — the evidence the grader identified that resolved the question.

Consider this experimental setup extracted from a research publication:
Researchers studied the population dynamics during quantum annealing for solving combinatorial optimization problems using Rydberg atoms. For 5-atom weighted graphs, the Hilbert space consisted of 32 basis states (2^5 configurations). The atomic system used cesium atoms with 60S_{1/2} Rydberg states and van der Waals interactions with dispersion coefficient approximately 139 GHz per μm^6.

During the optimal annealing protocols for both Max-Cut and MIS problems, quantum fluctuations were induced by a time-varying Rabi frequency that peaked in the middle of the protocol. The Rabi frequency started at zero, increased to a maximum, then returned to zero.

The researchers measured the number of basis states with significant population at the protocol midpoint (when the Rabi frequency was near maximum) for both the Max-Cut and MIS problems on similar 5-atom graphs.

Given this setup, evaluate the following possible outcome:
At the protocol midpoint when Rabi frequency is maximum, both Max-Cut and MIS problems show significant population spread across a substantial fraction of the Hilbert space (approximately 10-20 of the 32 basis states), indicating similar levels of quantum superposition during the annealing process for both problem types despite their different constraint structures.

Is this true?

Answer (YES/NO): NO